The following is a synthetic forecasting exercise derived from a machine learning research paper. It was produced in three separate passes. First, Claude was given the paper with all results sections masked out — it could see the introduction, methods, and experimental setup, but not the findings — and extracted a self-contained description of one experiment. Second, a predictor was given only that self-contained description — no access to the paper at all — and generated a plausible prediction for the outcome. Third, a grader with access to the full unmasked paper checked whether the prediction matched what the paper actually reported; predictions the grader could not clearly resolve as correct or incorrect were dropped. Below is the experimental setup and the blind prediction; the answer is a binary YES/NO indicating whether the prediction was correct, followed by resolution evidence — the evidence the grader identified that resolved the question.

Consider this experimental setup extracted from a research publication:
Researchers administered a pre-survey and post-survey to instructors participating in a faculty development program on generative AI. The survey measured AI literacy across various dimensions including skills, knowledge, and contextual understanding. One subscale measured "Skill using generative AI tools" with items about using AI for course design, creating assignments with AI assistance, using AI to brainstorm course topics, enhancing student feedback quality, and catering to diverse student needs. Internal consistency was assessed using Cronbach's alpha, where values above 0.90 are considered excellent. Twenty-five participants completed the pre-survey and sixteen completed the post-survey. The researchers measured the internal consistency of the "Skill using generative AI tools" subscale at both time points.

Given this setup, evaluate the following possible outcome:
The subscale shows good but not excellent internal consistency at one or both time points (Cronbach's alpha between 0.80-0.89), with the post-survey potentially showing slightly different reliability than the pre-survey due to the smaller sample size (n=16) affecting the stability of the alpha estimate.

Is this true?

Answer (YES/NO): NO